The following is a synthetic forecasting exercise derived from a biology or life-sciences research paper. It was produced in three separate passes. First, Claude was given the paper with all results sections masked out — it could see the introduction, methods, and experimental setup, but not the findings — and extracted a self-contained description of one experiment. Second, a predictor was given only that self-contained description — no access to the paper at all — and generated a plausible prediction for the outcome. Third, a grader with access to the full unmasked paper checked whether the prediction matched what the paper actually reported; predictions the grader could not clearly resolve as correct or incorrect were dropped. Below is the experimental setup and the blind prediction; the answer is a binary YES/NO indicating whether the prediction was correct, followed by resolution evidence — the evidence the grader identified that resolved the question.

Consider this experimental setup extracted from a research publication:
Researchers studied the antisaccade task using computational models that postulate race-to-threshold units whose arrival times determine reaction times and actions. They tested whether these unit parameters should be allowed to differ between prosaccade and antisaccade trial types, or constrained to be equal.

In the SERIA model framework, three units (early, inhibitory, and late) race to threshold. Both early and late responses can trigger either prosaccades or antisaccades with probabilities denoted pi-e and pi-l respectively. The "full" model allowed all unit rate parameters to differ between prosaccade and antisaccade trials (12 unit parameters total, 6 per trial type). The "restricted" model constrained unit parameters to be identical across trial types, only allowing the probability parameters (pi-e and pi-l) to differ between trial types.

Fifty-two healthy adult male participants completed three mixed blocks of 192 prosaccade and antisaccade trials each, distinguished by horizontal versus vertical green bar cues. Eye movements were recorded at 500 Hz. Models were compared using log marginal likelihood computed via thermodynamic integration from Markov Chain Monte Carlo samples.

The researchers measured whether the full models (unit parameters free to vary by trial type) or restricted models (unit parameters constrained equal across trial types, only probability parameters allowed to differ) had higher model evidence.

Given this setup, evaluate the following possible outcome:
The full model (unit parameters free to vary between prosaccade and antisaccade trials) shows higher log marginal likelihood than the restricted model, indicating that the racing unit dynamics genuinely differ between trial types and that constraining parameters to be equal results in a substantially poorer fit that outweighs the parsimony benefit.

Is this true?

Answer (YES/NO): NO